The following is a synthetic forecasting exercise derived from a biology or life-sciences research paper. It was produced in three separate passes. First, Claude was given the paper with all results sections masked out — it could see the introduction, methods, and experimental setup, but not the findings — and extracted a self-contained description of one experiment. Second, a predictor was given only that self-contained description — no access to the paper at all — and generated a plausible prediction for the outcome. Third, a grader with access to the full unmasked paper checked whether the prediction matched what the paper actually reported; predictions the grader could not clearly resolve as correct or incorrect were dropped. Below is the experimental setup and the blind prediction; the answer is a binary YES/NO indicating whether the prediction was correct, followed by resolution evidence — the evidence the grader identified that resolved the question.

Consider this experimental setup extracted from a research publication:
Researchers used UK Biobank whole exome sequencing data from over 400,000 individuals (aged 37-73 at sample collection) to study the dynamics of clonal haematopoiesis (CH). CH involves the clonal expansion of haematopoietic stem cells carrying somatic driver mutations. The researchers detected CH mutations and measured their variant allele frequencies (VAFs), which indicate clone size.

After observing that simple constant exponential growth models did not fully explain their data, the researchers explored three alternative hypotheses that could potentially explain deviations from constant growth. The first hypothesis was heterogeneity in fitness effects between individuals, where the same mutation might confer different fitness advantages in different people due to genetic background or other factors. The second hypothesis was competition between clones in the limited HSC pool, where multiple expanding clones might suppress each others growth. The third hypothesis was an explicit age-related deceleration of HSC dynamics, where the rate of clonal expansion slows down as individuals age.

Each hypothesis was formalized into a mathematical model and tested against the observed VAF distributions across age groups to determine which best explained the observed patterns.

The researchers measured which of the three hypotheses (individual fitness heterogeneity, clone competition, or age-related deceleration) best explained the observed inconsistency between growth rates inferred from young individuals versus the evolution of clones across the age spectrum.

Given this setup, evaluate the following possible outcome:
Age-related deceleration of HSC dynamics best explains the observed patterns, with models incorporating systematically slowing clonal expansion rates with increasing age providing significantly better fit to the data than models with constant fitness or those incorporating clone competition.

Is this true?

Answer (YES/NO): YES